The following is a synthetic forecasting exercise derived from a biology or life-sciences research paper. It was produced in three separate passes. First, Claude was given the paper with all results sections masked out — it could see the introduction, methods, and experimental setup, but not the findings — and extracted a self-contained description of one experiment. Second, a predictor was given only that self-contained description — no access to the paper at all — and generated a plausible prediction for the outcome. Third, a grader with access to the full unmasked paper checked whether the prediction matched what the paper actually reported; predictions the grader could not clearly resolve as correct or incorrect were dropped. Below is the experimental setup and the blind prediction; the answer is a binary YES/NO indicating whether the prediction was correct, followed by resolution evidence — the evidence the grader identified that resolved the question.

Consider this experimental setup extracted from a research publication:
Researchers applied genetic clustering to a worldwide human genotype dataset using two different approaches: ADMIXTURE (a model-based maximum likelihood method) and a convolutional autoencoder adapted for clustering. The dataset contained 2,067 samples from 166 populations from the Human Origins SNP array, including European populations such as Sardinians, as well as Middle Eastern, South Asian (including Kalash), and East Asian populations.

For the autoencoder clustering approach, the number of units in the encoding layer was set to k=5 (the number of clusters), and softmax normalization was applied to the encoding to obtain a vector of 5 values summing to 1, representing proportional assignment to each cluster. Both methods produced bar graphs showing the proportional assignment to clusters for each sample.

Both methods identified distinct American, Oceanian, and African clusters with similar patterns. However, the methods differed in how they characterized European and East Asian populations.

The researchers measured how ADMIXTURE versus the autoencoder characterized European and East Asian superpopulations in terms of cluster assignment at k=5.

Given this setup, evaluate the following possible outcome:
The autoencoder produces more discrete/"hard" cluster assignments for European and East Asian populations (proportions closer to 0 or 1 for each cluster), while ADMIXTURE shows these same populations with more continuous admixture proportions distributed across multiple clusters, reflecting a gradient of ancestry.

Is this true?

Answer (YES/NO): NO